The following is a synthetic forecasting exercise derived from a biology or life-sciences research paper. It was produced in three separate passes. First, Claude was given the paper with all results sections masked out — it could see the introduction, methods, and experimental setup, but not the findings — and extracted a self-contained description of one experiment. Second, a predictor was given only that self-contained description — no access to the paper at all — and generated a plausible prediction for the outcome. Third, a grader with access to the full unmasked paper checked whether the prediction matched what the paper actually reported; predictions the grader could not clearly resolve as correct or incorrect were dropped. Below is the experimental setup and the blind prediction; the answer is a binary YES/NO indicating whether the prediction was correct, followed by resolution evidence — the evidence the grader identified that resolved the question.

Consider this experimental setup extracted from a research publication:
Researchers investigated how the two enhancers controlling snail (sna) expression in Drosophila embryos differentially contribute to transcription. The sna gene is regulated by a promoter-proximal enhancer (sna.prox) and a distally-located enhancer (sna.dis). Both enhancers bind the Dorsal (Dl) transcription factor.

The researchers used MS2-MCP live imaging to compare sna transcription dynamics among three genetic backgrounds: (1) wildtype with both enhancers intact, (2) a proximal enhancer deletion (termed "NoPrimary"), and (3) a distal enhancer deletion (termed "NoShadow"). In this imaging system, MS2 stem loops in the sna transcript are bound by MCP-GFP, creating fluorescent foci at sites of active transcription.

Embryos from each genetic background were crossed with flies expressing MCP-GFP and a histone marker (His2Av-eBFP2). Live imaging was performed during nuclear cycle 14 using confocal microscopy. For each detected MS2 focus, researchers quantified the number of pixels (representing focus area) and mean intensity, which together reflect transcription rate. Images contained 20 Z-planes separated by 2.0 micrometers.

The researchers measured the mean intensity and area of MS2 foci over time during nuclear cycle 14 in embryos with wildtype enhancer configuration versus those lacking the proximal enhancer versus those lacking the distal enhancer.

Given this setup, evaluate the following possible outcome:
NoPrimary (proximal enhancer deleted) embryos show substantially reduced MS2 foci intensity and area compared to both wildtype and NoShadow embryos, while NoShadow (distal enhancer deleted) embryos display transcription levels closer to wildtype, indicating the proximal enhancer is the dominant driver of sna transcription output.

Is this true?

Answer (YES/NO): NO